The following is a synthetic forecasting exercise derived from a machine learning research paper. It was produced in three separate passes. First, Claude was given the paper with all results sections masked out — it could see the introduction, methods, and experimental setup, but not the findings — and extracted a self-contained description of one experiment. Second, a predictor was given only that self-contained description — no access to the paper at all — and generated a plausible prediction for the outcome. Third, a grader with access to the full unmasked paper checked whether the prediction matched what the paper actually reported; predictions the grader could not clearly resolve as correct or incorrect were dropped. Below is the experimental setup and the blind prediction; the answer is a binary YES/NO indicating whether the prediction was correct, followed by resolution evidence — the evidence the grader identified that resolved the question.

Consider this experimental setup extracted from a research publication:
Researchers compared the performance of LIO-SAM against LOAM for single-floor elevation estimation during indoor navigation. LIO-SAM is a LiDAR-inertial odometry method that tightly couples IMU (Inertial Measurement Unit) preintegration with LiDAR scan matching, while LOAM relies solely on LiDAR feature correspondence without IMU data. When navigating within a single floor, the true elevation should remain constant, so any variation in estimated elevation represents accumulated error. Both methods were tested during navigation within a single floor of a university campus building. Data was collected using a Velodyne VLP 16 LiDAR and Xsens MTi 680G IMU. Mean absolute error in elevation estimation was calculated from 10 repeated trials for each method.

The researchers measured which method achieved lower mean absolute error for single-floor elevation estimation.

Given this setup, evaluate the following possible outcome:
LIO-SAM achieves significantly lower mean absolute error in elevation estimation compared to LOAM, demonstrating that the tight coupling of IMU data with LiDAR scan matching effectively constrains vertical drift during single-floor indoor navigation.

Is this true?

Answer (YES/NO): NO